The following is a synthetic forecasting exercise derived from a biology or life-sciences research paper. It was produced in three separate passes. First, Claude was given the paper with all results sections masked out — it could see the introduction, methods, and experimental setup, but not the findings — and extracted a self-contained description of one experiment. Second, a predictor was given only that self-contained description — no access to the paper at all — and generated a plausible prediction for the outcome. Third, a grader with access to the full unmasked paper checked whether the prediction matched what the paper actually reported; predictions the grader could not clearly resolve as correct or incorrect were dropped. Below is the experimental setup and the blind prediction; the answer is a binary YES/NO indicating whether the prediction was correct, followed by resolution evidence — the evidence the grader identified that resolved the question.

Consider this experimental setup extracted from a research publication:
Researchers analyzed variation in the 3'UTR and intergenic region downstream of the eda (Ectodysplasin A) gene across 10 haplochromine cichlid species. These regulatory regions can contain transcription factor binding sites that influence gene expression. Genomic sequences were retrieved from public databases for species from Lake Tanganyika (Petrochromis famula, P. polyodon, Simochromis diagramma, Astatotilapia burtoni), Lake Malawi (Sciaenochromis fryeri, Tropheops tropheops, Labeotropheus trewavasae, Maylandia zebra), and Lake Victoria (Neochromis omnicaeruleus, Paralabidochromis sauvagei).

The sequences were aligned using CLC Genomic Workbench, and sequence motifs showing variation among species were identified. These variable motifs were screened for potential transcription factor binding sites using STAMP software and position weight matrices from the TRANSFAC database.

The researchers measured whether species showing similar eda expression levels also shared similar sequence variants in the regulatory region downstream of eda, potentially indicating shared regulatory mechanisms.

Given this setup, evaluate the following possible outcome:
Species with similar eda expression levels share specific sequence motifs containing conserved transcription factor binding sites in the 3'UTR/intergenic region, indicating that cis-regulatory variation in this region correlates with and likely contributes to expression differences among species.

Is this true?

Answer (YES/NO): YES